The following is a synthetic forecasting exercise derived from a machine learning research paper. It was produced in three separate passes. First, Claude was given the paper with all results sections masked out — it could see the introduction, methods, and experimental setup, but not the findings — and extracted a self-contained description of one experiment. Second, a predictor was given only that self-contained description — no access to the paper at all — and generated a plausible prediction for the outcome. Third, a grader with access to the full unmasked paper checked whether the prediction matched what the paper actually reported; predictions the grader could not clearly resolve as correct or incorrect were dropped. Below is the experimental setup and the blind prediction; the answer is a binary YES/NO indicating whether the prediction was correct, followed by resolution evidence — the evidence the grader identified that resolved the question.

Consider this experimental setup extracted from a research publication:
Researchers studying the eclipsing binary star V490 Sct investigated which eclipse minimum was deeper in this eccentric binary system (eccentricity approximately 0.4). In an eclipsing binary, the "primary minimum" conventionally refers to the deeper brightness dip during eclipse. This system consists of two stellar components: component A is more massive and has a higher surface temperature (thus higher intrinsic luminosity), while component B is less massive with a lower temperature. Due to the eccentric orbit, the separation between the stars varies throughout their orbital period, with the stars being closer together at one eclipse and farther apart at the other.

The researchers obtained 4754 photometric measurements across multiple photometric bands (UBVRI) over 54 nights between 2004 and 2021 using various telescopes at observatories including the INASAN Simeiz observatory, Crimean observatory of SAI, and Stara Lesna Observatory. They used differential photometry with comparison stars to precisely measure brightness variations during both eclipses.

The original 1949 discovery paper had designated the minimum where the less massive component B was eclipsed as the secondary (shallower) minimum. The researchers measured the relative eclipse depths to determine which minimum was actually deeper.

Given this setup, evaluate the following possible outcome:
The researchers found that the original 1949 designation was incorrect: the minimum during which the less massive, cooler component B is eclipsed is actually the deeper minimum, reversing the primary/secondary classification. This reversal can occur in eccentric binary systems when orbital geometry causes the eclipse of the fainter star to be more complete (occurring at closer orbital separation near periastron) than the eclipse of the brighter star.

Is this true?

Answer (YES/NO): YES